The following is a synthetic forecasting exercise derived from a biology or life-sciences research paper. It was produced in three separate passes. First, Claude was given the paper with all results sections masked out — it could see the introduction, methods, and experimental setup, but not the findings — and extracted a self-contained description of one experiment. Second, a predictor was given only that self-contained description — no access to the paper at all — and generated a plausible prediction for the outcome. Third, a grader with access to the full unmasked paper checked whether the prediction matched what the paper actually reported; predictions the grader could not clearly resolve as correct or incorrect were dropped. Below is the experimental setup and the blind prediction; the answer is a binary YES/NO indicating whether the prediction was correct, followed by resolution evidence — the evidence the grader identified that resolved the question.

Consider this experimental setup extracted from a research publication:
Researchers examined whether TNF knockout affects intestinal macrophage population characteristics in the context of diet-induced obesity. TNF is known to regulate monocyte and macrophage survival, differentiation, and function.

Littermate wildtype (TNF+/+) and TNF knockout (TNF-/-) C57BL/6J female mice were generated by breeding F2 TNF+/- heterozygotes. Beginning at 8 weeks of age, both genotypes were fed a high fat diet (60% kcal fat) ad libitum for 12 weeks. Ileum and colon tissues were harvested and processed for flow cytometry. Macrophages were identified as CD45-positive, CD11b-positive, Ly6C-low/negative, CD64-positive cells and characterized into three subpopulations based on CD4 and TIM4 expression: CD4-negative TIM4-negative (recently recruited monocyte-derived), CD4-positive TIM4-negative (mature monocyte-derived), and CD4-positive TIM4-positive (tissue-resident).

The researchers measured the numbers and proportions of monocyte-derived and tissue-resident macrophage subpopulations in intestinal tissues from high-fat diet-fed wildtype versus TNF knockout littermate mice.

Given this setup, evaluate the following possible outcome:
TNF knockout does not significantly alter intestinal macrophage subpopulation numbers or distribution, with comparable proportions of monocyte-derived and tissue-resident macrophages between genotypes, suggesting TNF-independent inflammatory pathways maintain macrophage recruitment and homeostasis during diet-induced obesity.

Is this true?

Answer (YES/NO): YES